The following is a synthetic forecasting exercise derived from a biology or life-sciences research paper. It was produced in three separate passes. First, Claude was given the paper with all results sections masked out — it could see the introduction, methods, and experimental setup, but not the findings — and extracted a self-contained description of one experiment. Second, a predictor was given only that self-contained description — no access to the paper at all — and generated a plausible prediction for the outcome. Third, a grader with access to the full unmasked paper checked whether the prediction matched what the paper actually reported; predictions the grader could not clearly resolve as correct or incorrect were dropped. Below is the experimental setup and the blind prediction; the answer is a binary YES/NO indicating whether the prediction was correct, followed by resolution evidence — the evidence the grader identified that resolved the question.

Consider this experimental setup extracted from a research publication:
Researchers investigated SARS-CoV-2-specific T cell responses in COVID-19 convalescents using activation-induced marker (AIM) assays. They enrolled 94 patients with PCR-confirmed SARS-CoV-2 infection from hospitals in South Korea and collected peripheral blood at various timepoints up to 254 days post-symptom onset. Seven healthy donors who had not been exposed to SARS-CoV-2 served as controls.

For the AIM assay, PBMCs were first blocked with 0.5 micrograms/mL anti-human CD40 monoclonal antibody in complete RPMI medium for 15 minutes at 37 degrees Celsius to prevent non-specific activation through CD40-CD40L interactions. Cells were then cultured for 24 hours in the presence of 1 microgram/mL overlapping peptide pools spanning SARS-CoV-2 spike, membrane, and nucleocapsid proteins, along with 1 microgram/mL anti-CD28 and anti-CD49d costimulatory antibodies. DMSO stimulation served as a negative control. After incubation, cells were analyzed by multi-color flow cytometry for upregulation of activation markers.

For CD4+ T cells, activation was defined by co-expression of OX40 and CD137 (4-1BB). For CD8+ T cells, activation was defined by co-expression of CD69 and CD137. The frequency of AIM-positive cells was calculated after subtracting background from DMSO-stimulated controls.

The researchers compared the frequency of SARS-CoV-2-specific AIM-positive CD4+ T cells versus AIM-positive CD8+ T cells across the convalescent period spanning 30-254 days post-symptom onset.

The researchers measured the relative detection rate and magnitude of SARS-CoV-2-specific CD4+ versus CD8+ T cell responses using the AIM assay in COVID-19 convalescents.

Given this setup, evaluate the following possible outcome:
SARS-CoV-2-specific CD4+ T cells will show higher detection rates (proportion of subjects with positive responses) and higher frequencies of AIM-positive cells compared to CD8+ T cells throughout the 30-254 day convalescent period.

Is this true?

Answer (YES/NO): YES